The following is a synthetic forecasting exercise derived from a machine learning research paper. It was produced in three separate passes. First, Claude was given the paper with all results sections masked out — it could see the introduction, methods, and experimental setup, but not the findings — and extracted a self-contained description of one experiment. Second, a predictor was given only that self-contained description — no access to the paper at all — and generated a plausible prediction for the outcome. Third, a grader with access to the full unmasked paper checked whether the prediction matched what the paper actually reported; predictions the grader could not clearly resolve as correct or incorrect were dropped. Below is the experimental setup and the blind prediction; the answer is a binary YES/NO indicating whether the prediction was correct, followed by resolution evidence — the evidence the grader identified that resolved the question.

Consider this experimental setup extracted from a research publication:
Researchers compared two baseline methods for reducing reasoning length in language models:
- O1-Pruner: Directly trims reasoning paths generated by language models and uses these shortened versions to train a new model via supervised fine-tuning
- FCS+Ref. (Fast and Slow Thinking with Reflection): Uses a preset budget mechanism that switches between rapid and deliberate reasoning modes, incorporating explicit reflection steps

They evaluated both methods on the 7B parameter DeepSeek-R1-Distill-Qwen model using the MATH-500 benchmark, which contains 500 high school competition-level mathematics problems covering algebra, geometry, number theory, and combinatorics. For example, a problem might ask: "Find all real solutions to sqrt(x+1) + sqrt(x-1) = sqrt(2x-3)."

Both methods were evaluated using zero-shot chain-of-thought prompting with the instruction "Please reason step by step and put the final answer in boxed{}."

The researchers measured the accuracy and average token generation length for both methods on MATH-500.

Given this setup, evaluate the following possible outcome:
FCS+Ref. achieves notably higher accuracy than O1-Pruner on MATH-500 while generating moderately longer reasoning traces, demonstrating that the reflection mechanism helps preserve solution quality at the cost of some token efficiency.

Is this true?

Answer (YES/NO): NO